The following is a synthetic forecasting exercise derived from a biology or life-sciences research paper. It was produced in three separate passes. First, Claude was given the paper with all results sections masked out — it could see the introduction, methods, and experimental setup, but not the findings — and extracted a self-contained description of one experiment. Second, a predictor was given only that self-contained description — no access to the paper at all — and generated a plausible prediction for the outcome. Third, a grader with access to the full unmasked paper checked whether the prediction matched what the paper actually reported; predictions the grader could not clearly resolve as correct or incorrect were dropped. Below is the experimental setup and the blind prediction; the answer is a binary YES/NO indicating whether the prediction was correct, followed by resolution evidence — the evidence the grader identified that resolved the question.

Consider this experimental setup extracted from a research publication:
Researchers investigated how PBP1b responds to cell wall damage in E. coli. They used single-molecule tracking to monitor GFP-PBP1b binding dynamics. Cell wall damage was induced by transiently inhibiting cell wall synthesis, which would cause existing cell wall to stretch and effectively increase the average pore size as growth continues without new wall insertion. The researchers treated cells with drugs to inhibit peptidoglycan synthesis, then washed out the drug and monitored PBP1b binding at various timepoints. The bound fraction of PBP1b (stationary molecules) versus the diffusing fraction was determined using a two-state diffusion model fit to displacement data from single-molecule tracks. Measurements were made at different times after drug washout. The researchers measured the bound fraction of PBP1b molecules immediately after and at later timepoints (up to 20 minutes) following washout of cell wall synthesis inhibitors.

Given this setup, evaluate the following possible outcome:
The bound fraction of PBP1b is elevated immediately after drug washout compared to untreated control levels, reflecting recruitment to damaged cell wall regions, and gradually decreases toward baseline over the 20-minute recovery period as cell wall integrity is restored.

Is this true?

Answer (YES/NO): YES